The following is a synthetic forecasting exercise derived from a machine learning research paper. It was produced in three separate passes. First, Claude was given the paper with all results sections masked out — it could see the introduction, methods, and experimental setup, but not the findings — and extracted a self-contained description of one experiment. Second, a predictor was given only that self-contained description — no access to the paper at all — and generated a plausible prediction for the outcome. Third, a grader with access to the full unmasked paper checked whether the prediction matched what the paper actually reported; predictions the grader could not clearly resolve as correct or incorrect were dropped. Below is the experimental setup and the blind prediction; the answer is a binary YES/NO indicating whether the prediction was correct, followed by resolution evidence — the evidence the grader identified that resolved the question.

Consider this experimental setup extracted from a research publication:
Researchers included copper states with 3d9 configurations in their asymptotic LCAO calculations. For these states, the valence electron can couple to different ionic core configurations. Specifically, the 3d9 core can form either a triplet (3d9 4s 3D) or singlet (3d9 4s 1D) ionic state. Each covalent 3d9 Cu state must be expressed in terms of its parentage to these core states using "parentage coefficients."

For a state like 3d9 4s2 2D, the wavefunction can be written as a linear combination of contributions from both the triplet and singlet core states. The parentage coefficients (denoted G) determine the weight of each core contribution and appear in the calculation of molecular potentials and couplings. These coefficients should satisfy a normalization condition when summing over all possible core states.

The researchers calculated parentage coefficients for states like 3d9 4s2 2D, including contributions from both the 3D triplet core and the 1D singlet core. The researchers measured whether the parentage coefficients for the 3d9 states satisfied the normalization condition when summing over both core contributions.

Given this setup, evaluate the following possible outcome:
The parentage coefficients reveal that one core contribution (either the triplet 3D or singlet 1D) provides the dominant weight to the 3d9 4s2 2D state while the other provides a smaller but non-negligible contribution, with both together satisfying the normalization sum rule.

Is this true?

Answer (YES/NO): YES